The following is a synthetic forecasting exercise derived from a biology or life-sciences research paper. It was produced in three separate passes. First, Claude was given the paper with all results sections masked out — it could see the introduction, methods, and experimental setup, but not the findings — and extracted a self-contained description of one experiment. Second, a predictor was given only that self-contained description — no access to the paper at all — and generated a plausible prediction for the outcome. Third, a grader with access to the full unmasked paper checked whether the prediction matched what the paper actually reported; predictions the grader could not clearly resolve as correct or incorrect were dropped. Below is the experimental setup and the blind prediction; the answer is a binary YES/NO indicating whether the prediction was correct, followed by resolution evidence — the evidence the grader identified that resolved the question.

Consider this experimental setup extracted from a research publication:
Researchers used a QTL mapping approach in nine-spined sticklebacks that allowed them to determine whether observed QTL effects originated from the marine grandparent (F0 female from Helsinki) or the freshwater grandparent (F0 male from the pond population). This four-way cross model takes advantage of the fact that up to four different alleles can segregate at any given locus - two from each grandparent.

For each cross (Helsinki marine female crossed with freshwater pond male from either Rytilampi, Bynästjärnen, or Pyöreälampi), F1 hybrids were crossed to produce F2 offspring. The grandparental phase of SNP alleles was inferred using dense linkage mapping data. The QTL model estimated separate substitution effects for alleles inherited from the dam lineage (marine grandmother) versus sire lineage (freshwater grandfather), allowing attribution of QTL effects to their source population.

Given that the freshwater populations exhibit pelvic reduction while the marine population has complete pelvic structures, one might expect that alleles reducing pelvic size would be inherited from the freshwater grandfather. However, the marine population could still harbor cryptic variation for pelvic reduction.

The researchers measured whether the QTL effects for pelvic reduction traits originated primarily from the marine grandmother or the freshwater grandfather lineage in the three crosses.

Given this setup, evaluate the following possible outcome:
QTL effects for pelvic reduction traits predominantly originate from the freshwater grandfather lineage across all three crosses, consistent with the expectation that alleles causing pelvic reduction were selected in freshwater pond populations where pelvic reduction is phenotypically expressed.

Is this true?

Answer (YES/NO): NO